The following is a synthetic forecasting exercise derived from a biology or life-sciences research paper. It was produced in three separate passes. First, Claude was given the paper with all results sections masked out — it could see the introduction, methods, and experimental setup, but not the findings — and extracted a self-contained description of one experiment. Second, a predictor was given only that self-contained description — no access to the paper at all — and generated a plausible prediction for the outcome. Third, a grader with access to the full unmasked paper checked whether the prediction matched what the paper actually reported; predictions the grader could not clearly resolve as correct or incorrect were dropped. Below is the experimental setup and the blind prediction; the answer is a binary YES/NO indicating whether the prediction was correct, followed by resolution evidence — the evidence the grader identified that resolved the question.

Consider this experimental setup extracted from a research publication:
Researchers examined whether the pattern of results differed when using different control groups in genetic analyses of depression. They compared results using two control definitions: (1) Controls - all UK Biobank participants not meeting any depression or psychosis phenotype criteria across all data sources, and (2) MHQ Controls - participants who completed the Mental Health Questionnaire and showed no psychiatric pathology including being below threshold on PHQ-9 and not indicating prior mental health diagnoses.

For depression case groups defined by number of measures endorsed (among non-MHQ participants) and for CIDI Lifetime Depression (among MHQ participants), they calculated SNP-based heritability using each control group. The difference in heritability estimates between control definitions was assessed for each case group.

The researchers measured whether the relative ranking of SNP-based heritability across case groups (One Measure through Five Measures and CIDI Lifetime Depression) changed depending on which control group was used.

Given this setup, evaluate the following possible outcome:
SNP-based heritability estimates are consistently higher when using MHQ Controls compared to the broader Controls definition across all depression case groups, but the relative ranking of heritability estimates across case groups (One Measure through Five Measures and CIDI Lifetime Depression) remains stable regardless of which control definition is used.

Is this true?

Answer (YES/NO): NO